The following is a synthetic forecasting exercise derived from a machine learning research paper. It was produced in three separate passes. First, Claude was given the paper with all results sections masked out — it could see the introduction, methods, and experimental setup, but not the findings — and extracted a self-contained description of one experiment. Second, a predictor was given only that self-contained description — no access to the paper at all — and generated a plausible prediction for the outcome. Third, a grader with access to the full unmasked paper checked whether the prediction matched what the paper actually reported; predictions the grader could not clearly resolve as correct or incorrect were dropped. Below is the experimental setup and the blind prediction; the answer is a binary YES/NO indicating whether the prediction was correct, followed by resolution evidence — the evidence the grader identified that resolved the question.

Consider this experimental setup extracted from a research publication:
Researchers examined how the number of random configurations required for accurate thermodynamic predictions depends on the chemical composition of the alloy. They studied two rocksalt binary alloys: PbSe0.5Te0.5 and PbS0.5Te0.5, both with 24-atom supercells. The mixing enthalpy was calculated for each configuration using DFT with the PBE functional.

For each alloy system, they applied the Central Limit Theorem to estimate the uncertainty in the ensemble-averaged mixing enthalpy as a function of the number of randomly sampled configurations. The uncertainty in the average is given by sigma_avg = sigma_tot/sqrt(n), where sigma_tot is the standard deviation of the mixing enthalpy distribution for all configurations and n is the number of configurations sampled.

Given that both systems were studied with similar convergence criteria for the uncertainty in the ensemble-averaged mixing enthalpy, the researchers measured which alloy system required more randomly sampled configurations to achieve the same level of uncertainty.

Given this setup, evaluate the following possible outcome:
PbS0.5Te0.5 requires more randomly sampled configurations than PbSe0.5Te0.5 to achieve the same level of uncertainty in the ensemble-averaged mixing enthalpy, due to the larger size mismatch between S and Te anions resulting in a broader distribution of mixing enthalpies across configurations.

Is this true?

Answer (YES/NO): YES